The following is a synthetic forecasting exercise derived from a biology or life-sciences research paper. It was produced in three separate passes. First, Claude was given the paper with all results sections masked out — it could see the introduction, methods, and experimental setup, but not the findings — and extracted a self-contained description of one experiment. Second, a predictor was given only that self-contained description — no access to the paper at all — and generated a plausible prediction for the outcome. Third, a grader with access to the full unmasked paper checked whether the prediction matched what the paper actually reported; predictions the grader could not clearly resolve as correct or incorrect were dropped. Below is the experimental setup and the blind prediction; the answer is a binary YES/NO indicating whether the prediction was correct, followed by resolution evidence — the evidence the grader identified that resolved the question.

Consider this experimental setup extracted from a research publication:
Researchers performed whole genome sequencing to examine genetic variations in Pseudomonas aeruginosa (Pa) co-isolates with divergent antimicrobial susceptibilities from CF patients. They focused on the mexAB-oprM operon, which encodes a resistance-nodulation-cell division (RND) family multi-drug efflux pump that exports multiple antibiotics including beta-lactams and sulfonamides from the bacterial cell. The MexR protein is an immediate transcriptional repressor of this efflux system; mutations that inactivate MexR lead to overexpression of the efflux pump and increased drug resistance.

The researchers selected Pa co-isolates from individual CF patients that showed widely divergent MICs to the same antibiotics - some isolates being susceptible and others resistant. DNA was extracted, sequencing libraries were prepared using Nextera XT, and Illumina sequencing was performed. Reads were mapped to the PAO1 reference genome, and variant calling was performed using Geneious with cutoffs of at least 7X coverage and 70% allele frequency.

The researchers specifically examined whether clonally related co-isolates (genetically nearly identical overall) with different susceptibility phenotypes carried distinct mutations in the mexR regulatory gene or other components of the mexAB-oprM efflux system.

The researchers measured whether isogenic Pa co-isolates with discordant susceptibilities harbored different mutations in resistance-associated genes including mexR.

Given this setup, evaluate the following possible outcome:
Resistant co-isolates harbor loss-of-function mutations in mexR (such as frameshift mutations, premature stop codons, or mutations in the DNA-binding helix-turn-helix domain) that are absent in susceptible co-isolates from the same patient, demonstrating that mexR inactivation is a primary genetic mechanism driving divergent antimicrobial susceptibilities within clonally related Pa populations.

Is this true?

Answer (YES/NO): NO